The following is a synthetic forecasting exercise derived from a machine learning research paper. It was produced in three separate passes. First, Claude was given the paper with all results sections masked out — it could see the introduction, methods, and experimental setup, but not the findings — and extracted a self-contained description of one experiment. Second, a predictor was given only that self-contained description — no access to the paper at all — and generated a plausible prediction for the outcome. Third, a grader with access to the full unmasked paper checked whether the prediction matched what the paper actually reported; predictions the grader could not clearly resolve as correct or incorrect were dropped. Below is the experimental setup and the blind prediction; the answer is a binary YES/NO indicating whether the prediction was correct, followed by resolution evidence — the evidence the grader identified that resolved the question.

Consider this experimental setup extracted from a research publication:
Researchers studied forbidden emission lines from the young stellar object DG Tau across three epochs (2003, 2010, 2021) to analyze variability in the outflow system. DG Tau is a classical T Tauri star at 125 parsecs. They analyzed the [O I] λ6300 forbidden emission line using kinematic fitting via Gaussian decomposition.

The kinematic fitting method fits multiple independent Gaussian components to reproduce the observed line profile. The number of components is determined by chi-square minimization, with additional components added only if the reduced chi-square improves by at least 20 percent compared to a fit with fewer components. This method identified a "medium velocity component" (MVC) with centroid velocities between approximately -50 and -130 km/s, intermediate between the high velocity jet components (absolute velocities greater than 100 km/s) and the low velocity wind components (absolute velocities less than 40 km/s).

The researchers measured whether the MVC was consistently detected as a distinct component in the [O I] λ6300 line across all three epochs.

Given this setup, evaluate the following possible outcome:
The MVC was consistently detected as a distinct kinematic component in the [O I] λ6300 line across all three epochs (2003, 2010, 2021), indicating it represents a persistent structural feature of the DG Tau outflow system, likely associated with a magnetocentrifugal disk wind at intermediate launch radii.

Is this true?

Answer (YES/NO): NO